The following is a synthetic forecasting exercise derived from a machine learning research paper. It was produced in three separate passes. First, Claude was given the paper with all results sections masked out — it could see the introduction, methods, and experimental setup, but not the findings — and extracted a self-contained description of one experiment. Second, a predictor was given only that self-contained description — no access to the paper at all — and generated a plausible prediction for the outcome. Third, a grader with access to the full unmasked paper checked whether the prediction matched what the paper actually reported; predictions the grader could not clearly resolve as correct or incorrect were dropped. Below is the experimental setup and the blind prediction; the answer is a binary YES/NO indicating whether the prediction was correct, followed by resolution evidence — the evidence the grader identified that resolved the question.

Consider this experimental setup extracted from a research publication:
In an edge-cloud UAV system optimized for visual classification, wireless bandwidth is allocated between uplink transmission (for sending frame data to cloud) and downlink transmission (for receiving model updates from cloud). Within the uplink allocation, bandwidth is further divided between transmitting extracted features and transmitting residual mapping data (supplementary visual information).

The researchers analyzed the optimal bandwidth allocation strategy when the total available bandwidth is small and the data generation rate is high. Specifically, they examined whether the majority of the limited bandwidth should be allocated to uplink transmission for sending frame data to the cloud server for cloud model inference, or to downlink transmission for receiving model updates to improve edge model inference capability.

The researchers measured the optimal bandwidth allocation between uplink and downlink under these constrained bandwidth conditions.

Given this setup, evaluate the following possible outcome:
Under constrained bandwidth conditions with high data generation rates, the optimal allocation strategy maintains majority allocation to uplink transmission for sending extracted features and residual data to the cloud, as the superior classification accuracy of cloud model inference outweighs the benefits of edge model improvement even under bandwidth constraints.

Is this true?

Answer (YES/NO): NO